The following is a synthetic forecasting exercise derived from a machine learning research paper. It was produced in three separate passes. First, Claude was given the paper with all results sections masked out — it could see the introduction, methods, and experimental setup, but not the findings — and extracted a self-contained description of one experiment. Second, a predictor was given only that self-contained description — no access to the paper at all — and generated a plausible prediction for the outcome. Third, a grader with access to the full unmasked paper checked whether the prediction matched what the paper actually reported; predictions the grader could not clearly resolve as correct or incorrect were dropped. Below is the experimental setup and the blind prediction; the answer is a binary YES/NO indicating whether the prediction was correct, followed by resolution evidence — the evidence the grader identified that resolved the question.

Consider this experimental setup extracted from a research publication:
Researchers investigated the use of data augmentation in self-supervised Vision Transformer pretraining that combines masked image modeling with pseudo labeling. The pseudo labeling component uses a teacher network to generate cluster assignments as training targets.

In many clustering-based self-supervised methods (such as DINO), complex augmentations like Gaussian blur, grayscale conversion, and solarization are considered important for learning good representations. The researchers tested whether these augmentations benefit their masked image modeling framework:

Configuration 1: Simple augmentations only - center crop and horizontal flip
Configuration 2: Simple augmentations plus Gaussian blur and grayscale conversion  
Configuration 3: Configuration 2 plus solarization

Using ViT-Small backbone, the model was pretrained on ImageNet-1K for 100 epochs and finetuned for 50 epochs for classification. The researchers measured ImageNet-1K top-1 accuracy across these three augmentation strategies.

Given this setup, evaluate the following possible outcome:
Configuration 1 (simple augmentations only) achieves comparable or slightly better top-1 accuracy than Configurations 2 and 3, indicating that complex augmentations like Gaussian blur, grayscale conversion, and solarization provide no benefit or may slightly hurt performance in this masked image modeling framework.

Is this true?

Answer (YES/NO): YES